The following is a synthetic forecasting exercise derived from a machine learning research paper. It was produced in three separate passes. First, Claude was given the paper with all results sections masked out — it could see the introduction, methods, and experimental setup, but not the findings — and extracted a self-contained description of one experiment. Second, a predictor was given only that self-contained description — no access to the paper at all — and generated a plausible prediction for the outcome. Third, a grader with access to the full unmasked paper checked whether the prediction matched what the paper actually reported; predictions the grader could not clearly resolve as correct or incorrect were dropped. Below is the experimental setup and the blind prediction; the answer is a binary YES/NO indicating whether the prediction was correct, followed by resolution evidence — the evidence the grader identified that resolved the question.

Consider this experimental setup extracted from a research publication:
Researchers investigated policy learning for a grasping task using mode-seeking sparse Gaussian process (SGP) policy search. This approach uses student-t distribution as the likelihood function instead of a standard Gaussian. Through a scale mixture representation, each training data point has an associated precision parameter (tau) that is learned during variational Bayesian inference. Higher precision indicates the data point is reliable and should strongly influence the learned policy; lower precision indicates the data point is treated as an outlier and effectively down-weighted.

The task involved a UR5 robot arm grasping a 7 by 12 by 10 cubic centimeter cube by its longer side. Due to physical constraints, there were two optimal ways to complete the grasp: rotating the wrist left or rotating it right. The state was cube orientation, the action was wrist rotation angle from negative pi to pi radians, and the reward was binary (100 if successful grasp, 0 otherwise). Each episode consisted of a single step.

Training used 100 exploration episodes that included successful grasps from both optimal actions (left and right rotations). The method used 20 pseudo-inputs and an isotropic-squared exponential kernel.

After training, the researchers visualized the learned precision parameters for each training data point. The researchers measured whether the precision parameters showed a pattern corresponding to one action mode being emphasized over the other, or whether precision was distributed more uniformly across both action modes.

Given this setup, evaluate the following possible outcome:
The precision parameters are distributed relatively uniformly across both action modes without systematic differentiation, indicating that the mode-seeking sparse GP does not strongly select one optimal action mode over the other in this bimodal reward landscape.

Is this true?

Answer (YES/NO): NO